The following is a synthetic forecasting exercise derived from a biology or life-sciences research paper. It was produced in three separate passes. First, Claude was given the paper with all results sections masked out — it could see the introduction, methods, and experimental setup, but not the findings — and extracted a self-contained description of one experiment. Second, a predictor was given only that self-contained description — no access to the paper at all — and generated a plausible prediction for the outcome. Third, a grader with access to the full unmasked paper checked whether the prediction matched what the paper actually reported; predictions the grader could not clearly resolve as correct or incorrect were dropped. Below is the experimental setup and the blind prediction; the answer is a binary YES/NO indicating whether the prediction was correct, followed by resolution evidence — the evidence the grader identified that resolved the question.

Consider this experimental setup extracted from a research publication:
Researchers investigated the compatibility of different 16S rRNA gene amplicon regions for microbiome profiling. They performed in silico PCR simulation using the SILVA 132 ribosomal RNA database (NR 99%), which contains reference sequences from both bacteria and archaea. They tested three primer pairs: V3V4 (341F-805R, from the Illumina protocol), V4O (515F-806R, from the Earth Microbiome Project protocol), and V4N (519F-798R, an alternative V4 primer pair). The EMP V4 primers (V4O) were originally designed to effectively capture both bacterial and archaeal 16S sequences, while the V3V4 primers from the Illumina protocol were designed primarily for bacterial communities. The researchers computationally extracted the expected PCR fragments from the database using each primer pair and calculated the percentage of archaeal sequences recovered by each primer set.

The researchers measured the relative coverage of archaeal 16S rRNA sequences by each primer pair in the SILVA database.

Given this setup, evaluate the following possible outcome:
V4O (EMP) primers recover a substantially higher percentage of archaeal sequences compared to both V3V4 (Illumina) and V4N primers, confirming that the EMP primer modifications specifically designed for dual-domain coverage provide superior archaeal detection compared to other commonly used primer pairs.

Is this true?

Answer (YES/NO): YES